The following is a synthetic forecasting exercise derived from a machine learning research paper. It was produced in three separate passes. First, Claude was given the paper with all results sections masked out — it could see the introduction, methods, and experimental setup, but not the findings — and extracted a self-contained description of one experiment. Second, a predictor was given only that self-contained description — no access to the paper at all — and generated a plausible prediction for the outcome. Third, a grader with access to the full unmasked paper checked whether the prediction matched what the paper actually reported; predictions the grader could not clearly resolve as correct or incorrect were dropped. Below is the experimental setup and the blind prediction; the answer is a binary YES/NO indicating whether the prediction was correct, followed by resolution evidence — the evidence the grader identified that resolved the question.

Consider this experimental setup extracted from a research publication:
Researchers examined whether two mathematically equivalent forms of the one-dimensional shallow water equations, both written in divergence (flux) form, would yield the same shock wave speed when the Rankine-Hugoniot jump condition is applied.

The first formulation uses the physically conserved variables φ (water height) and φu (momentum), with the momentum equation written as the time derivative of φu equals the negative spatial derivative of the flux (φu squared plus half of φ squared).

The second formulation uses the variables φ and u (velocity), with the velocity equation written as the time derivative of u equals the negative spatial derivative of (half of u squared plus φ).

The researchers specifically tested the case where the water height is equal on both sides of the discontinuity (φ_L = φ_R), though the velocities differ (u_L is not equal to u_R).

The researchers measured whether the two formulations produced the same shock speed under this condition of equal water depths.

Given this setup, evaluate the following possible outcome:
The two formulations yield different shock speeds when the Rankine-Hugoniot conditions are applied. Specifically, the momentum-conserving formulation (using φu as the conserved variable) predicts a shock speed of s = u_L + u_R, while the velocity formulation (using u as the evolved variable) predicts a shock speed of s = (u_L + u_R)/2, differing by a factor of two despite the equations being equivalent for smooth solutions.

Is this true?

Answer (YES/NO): YES